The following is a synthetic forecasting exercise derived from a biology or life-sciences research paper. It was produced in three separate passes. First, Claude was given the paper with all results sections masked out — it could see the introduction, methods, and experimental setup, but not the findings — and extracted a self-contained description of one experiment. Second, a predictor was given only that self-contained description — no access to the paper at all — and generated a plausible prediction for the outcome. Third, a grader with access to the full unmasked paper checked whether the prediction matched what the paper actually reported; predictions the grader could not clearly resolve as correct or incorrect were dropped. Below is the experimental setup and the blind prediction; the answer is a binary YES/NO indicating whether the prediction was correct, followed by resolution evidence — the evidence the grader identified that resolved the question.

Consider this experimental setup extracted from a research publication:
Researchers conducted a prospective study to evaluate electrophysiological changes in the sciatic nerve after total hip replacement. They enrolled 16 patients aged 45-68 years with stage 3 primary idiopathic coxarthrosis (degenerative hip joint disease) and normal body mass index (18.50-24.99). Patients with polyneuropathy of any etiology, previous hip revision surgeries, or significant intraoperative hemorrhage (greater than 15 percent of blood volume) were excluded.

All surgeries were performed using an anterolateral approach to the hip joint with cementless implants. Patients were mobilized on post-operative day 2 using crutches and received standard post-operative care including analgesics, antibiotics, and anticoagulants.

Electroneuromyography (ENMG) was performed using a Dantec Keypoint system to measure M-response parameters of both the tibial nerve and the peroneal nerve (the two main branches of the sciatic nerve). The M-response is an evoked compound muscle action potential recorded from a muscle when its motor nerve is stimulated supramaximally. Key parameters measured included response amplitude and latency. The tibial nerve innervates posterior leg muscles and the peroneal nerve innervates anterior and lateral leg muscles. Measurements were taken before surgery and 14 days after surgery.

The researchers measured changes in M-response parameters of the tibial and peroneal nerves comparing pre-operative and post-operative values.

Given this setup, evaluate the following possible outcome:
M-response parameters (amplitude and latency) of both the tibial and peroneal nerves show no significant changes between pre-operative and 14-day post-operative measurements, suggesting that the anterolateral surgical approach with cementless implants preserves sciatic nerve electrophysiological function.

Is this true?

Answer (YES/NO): NO